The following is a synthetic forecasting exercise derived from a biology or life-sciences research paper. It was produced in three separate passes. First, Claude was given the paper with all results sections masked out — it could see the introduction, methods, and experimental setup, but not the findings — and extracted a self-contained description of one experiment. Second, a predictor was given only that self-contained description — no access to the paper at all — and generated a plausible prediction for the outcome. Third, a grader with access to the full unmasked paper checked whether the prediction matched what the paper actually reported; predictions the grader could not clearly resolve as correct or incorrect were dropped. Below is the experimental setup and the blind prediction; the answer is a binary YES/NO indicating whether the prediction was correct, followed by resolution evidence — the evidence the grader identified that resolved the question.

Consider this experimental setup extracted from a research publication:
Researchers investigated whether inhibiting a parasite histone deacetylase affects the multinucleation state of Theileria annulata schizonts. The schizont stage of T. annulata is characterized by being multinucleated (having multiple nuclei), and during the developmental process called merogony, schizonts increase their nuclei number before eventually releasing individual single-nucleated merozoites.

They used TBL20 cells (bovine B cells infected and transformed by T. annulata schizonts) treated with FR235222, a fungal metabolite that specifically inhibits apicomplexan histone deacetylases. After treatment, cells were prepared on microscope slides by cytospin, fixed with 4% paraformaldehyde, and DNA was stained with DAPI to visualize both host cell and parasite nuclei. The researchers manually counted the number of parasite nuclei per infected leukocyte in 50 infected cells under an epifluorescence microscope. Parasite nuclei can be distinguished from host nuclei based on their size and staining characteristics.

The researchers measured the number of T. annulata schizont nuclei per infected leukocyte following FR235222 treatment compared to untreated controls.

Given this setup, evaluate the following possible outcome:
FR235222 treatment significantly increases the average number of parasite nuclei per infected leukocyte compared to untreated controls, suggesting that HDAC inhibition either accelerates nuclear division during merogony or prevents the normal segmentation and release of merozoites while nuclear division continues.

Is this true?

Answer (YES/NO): YES